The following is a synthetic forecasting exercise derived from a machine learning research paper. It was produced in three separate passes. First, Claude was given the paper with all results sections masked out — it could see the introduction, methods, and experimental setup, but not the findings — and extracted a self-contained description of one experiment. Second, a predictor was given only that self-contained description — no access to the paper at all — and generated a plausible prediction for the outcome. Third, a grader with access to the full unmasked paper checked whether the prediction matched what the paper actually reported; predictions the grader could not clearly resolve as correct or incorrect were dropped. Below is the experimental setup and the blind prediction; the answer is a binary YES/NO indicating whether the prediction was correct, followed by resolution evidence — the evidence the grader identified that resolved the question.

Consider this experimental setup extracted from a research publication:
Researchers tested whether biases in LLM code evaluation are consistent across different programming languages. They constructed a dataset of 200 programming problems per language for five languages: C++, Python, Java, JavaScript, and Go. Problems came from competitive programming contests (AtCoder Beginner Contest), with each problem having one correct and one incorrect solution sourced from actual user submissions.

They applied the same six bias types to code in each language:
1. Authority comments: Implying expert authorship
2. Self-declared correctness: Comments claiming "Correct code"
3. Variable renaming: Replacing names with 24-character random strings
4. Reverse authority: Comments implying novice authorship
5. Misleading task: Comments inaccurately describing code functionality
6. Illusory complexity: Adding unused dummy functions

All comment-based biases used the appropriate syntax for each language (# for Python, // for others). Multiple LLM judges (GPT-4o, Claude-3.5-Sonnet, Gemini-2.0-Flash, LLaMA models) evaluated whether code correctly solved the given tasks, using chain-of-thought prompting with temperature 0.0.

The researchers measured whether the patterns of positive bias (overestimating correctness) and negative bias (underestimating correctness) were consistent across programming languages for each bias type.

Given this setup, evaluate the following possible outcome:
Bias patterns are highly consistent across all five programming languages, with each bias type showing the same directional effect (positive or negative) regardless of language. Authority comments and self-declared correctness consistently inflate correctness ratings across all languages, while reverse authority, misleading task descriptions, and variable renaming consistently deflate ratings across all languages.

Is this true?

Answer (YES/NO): NO